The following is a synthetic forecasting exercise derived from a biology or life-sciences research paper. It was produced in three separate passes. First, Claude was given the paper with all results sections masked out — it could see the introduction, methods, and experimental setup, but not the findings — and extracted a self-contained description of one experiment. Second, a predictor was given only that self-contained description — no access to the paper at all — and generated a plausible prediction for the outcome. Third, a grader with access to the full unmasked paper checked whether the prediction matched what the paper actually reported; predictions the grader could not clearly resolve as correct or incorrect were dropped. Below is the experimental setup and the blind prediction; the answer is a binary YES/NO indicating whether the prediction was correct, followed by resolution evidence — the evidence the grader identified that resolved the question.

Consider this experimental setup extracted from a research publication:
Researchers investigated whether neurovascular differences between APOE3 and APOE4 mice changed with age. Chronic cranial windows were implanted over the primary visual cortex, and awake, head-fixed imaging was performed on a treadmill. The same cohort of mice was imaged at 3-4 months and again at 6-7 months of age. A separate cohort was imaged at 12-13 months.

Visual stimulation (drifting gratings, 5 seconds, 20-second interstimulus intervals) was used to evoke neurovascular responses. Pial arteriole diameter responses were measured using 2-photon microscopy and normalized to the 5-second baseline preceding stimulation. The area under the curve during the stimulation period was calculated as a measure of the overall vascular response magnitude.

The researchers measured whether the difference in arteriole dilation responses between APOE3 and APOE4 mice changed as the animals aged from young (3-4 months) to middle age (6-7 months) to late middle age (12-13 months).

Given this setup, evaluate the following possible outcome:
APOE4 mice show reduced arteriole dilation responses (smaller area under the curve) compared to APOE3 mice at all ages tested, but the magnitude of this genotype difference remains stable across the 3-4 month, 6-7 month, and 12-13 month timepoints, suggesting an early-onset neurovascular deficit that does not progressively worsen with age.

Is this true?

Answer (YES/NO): NO